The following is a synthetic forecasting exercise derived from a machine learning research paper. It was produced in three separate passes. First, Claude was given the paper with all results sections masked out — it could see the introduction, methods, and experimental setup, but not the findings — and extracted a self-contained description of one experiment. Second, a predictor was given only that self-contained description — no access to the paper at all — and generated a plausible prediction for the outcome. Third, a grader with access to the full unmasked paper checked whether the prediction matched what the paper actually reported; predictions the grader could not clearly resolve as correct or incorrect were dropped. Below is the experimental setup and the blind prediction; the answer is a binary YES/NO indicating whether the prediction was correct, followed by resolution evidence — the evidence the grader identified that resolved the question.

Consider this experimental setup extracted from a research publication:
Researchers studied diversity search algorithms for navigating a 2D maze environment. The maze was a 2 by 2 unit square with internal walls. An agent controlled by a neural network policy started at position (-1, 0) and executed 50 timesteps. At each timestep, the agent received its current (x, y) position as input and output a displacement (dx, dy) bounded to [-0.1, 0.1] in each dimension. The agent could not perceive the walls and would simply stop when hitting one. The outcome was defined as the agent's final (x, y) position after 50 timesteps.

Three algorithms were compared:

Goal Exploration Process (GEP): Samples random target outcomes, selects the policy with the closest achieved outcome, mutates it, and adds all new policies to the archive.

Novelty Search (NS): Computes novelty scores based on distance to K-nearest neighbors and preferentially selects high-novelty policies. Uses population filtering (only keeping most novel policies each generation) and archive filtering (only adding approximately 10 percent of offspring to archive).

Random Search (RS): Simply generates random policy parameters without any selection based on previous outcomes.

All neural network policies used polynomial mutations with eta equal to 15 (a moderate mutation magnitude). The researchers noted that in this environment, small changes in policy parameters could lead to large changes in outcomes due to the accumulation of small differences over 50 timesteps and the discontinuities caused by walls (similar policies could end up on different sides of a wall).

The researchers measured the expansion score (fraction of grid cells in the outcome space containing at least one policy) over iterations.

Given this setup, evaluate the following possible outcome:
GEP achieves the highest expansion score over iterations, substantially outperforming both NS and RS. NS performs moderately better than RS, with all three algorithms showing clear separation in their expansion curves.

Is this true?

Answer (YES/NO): NO